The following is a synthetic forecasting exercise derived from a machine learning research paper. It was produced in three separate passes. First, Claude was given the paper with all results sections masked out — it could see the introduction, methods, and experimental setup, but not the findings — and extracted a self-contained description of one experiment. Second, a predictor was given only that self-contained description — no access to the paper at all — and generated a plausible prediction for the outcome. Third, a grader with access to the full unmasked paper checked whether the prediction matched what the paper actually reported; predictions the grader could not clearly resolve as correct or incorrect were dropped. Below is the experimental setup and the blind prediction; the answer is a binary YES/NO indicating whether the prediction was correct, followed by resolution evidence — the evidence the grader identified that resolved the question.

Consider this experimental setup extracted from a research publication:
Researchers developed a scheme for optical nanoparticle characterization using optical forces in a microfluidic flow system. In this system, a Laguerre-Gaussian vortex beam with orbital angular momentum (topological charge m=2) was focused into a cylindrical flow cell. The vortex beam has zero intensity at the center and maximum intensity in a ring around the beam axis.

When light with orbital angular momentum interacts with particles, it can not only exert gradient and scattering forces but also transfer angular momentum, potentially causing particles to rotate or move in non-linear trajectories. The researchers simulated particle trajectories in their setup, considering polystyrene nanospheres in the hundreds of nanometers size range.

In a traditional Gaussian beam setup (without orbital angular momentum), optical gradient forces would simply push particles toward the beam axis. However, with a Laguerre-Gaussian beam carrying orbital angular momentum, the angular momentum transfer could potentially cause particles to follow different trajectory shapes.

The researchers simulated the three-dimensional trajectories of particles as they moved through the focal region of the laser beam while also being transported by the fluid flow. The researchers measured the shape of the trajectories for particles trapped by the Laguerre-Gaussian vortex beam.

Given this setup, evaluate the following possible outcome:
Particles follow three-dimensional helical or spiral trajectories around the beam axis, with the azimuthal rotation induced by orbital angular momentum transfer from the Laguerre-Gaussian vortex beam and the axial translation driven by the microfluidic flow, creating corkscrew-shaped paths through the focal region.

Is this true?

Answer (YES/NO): YES